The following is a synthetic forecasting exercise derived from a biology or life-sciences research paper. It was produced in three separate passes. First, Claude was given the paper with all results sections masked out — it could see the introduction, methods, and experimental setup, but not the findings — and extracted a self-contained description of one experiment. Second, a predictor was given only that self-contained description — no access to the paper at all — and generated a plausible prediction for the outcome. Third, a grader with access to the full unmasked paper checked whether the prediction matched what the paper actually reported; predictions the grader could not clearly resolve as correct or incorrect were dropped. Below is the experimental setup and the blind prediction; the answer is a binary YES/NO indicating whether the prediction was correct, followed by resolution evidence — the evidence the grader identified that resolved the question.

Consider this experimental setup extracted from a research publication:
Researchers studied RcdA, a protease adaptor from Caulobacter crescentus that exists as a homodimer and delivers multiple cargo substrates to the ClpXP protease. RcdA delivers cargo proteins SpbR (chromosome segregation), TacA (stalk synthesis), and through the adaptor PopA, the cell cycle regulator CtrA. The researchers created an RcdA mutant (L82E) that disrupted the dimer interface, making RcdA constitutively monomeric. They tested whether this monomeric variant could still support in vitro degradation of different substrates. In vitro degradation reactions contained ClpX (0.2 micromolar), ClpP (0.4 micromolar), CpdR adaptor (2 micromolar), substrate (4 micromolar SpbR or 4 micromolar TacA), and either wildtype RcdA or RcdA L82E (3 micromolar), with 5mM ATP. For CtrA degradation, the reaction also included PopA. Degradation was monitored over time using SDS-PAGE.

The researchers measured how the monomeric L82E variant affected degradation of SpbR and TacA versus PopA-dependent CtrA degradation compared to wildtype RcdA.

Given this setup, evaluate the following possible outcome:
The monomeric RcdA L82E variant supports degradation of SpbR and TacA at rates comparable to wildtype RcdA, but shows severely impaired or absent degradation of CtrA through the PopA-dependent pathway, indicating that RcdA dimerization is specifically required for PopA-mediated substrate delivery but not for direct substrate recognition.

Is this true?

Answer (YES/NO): NO